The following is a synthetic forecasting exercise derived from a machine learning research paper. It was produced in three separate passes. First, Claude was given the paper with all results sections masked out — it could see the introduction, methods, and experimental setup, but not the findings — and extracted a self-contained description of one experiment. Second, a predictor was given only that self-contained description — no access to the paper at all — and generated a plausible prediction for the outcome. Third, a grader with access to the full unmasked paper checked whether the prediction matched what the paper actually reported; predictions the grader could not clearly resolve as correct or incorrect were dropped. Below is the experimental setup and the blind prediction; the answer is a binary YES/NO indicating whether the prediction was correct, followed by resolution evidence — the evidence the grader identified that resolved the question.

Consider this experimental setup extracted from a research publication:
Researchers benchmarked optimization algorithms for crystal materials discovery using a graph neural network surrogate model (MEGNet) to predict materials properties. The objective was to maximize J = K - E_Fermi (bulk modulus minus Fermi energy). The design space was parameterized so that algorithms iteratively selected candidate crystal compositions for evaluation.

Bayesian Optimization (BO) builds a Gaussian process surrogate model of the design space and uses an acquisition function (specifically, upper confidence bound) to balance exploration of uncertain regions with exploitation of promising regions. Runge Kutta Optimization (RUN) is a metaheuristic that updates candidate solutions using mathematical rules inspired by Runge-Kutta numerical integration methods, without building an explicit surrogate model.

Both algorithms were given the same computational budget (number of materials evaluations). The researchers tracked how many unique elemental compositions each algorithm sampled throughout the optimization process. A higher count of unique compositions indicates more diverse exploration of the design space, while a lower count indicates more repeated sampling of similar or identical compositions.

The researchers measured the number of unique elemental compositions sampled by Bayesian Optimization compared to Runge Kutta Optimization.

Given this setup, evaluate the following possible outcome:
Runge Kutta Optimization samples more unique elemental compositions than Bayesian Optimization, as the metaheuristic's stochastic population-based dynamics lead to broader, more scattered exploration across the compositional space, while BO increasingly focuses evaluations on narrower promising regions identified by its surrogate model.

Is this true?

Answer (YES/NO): NO